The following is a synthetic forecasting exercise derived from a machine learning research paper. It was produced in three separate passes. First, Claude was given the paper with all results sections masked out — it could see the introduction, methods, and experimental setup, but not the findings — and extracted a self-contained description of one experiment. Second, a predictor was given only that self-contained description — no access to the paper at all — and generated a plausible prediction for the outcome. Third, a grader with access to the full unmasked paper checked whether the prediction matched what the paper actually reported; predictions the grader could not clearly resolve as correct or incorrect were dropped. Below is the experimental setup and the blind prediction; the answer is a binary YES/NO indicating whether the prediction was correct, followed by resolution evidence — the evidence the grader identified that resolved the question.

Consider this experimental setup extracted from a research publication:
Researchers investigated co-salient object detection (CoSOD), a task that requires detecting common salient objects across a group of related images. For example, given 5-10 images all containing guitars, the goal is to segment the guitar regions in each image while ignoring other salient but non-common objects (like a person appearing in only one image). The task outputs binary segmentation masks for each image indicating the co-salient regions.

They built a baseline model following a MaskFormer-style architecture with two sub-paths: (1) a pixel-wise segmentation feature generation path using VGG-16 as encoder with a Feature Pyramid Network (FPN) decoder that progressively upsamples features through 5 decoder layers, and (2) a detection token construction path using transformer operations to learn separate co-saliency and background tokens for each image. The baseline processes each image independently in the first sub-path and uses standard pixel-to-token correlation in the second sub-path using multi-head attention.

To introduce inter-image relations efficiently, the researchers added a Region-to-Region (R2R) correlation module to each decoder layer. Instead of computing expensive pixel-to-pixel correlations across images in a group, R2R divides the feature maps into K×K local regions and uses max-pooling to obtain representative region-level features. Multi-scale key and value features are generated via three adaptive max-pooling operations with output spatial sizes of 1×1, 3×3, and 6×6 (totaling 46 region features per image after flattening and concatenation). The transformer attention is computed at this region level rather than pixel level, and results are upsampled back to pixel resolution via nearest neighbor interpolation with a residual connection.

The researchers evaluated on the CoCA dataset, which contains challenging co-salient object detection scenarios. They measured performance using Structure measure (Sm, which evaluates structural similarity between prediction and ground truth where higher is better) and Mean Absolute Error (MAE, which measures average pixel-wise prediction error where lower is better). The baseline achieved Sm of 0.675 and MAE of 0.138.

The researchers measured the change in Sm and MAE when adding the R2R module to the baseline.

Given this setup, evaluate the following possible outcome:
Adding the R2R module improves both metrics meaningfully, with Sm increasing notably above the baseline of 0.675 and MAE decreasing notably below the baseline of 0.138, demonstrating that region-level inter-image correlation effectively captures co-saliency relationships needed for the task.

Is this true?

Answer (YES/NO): YES